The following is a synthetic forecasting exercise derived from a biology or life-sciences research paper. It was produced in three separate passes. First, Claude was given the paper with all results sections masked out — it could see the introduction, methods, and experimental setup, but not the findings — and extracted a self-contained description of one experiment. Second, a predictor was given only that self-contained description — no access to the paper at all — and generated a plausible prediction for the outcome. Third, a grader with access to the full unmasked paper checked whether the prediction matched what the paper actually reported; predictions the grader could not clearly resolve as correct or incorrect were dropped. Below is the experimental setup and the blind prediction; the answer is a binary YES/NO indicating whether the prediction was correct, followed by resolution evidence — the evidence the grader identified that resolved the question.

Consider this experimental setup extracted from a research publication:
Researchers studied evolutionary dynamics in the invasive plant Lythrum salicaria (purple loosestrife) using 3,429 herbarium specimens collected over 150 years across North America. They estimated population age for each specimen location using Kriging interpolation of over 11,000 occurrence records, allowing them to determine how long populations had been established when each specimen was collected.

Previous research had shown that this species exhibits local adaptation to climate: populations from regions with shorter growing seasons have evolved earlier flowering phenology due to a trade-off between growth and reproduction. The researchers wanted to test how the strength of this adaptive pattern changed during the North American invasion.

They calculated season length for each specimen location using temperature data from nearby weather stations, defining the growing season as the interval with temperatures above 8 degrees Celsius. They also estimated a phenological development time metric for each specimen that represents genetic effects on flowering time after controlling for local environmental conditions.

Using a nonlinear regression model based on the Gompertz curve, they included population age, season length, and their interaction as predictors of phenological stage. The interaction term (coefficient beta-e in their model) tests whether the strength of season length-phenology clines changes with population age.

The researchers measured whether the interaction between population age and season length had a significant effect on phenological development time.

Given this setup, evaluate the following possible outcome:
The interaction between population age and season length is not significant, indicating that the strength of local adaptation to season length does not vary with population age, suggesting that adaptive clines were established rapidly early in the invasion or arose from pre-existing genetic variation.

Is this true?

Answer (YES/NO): NO